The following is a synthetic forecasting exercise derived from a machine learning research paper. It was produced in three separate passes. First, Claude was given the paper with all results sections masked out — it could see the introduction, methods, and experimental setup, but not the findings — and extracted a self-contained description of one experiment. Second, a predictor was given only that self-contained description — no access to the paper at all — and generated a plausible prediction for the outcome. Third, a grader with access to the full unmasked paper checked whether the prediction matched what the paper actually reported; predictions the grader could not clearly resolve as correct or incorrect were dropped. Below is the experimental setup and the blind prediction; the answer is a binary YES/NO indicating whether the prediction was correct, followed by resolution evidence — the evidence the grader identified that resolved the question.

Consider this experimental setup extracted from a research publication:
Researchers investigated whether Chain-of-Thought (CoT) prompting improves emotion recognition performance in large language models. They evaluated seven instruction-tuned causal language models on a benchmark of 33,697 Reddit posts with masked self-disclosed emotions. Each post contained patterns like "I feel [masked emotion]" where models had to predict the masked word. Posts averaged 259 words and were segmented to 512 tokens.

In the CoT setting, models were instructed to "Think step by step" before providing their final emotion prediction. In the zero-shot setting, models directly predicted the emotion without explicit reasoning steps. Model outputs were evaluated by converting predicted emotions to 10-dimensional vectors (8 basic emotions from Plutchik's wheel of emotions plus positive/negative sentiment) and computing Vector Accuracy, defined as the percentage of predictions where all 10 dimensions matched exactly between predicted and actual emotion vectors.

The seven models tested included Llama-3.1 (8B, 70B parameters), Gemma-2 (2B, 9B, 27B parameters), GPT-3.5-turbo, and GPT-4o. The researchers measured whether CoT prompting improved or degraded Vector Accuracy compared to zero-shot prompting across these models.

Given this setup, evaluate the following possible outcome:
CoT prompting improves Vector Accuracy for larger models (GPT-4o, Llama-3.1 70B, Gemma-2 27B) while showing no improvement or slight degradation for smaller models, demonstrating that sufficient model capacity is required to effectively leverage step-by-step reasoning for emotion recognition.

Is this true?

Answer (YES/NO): NO